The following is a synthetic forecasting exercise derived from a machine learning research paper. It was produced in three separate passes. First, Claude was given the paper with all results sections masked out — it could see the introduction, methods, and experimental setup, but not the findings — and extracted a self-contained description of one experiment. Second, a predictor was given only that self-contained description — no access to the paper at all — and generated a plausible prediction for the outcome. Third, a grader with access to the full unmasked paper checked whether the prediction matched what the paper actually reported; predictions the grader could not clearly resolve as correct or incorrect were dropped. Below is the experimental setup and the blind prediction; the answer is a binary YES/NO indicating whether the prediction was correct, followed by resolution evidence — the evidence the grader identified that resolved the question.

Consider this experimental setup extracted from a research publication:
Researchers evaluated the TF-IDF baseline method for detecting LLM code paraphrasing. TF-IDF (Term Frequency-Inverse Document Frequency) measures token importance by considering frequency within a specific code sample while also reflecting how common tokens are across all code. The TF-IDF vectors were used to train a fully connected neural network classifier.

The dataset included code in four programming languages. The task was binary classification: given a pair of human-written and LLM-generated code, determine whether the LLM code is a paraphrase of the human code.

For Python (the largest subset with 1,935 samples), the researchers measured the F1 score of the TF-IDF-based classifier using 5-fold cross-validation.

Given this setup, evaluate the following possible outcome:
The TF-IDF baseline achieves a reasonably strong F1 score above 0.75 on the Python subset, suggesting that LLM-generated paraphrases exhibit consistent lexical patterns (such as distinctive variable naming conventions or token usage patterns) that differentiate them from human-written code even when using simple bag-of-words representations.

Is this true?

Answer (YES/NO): NO